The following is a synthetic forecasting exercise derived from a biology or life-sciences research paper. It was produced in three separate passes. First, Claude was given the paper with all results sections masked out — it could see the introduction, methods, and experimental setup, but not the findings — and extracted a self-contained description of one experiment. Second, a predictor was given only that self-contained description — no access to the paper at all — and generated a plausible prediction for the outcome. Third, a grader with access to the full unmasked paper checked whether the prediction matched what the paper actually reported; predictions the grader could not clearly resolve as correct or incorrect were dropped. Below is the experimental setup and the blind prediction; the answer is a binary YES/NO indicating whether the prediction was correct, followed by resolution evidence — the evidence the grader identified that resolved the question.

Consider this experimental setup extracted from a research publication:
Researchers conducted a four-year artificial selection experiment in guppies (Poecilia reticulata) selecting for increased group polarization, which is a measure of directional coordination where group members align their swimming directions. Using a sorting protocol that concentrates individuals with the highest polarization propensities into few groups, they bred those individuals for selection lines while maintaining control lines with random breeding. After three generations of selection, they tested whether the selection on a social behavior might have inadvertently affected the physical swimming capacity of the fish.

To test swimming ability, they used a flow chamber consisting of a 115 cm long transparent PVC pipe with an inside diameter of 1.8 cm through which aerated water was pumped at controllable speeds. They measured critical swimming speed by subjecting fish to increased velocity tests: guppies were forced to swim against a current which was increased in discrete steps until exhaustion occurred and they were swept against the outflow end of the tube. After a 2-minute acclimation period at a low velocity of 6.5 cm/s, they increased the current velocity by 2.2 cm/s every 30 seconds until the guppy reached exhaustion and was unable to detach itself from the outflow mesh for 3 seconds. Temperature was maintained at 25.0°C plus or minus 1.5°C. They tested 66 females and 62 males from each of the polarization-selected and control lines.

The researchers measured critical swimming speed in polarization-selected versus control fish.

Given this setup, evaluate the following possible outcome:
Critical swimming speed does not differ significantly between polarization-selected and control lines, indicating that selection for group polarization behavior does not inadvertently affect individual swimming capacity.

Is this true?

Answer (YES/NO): YES